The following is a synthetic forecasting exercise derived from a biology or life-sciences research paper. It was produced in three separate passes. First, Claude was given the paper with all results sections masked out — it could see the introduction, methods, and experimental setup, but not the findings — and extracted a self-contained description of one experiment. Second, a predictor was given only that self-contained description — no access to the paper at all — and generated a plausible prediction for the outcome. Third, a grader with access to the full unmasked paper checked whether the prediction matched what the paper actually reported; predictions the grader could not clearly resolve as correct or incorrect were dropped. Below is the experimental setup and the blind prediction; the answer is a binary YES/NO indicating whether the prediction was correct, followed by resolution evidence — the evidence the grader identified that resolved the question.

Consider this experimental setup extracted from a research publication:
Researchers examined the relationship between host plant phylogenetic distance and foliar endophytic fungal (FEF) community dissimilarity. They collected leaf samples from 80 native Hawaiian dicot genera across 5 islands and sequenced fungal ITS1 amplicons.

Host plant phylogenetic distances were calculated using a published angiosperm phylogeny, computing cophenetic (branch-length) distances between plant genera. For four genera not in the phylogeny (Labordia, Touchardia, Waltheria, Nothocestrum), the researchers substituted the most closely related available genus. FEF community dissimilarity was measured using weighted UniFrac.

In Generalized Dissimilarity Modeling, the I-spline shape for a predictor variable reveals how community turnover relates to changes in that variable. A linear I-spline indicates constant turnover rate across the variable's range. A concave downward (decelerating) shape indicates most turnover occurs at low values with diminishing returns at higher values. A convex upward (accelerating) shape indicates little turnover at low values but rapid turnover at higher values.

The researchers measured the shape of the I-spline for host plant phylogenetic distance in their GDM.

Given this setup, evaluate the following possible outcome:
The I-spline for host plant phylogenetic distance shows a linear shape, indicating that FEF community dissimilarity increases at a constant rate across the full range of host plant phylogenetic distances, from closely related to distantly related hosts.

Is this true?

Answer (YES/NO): NO